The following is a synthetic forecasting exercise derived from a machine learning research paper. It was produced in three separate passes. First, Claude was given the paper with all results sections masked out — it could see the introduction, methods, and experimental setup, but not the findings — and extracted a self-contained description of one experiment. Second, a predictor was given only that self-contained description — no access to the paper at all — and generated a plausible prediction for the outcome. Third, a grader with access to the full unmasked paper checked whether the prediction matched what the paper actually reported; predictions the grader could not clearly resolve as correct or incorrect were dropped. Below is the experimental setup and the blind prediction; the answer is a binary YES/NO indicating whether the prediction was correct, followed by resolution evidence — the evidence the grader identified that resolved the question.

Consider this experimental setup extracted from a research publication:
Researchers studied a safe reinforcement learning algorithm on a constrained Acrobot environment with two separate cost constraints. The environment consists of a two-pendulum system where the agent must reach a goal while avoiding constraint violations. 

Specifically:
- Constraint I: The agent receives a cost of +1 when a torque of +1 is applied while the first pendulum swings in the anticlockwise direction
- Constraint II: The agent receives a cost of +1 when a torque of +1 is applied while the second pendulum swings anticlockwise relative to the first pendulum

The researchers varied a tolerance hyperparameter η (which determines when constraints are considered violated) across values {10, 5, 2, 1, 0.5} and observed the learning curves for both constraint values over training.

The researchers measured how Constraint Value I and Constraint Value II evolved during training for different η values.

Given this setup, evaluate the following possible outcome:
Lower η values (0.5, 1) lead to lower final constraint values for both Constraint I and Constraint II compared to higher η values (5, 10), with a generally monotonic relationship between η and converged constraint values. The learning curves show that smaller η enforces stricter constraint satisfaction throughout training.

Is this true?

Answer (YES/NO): NO